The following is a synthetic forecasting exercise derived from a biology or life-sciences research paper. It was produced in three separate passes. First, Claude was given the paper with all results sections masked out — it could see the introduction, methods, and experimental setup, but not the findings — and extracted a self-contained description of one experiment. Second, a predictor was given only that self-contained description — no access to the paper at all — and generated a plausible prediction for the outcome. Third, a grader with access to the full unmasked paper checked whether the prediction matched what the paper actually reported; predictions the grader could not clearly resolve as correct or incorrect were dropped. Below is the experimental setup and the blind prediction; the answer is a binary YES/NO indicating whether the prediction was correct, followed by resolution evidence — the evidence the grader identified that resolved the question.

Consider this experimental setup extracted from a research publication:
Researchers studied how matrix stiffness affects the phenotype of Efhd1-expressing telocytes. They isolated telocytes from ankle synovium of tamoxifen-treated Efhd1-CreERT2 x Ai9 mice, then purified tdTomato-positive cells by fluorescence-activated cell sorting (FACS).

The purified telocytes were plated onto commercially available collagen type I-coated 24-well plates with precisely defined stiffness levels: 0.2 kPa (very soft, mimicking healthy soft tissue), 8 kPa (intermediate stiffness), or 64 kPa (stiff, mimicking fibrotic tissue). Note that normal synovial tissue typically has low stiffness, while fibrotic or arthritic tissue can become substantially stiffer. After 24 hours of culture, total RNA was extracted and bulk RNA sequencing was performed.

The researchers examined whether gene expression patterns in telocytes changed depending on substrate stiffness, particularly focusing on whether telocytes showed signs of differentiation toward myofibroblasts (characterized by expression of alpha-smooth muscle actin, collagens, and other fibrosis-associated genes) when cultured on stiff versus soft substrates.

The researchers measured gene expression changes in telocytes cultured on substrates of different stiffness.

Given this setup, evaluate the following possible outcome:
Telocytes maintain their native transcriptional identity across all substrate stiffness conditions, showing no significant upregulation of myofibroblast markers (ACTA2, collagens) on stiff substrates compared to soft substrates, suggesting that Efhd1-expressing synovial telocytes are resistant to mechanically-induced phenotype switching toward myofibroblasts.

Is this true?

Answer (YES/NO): NO